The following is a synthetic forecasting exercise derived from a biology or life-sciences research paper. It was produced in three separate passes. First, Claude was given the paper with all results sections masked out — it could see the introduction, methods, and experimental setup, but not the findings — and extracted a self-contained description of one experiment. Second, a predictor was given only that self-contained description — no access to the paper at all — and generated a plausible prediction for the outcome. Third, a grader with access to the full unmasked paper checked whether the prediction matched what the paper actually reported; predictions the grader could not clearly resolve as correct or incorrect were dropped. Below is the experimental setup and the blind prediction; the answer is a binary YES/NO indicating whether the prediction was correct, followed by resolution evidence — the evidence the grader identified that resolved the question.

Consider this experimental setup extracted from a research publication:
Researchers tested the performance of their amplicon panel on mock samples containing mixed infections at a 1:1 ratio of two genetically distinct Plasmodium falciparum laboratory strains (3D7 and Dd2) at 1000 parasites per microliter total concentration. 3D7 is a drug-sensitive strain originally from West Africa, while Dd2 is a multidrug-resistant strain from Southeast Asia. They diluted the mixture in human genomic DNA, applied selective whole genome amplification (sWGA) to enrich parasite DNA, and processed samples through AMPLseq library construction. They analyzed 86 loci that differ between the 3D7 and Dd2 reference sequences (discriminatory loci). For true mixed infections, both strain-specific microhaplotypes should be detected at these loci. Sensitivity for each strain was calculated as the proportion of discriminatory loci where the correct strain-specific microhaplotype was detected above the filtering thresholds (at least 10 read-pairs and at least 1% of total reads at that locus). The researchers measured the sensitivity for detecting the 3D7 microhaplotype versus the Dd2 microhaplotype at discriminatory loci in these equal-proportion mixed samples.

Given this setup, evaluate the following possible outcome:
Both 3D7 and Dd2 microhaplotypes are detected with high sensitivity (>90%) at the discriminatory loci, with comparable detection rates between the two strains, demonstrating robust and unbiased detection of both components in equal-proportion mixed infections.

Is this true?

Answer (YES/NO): NO